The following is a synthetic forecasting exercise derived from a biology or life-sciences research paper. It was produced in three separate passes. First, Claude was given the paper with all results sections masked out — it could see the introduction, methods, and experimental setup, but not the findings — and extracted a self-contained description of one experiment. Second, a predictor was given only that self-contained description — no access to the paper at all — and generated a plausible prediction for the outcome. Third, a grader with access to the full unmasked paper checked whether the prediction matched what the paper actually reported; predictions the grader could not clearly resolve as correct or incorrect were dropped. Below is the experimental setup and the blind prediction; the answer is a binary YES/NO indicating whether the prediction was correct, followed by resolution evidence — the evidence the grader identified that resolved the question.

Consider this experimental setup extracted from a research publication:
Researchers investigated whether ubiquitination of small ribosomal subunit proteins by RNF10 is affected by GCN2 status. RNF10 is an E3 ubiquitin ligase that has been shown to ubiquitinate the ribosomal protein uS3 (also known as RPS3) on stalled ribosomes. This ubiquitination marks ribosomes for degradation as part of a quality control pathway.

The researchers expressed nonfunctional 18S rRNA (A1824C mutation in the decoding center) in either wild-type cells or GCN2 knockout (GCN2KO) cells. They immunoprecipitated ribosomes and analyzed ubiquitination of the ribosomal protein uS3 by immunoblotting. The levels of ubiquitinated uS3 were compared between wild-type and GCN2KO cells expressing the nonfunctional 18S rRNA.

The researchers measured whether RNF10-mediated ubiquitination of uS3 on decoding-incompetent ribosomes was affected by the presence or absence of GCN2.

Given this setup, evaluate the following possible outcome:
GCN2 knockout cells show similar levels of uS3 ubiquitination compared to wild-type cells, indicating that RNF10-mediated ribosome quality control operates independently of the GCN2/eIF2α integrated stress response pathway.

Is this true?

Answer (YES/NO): NO